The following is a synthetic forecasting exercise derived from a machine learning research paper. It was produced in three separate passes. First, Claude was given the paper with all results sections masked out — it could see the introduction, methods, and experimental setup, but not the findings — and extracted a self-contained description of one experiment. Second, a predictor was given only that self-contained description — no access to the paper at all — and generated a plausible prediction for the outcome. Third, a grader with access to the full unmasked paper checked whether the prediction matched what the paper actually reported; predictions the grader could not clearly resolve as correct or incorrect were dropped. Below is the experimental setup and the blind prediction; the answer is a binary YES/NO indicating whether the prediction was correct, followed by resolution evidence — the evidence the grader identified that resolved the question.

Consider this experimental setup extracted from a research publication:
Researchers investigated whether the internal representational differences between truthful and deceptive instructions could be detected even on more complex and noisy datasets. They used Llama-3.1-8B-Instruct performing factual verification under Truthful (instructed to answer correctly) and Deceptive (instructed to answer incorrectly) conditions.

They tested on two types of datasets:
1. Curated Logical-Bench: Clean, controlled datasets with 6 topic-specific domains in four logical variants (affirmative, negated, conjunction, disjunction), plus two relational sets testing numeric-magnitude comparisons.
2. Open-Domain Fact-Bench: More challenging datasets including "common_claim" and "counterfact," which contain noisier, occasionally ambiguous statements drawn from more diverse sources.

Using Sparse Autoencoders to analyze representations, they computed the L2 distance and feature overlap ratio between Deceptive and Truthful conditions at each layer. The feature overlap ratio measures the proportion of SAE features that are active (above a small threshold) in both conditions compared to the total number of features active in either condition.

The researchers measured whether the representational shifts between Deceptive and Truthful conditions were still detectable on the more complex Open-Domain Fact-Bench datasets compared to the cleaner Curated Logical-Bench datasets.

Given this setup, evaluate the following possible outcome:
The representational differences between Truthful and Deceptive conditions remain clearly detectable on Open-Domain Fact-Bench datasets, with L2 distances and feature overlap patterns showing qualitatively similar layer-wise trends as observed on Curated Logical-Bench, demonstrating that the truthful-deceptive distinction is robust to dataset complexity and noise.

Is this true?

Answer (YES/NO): YES